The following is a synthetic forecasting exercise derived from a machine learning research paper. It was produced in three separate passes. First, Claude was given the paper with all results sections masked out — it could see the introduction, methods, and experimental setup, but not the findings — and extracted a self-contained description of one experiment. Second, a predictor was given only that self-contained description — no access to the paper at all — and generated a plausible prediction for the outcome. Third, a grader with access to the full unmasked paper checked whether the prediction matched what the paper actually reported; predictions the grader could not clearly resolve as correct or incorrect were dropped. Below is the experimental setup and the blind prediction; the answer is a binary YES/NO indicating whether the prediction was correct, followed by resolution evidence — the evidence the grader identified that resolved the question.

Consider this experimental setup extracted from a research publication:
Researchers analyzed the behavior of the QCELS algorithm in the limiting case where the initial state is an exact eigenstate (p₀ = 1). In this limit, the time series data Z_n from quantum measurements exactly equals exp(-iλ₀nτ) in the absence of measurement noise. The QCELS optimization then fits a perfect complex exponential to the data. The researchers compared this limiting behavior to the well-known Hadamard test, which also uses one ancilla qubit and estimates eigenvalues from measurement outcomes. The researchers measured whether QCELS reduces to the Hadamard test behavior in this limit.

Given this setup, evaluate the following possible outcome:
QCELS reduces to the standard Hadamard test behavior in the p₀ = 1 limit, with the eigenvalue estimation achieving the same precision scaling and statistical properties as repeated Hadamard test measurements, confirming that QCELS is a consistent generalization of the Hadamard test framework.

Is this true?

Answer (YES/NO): YES